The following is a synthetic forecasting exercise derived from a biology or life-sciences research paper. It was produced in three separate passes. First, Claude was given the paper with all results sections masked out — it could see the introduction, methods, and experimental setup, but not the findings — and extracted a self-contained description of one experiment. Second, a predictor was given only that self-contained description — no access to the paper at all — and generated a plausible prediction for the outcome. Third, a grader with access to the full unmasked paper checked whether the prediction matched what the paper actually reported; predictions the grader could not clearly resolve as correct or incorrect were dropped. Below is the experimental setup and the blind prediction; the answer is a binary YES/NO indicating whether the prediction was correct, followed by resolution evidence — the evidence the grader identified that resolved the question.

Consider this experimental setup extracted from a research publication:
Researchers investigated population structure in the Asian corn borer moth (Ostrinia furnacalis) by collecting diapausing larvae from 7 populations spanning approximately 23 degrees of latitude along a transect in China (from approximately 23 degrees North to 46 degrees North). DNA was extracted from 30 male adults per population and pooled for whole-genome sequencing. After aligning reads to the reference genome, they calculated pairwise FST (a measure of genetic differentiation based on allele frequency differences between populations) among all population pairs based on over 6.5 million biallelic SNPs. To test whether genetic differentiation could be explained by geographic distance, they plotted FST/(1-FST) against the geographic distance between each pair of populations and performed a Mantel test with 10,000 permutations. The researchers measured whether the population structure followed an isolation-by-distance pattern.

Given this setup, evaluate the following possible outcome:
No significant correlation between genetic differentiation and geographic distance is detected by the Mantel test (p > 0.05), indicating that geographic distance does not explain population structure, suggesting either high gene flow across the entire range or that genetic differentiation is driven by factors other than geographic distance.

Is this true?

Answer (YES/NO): YES